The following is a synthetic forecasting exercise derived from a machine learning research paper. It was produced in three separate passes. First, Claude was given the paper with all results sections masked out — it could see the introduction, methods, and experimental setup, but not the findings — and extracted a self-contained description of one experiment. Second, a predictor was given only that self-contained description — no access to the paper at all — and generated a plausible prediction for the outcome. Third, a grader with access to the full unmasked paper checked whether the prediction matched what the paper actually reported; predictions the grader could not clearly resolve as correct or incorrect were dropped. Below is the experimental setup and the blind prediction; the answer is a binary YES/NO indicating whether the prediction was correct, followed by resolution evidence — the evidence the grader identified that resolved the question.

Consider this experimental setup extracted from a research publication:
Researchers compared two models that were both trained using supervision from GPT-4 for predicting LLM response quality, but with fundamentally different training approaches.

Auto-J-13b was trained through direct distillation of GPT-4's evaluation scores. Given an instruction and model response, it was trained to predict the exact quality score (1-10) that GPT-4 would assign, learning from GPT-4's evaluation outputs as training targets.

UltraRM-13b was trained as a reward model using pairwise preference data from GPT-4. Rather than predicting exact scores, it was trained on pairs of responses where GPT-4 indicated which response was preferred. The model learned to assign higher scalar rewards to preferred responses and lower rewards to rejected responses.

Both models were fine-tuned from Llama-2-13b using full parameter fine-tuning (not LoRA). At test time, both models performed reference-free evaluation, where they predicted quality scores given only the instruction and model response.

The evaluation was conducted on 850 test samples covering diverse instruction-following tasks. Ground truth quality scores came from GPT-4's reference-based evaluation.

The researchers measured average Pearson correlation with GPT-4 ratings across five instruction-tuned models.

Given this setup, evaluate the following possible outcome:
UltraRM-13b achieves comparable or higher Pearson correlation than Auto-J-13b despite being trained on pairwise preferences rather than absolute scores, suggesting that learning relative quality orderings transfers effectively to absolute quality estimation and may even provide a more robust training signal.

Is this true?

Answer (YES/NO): YES